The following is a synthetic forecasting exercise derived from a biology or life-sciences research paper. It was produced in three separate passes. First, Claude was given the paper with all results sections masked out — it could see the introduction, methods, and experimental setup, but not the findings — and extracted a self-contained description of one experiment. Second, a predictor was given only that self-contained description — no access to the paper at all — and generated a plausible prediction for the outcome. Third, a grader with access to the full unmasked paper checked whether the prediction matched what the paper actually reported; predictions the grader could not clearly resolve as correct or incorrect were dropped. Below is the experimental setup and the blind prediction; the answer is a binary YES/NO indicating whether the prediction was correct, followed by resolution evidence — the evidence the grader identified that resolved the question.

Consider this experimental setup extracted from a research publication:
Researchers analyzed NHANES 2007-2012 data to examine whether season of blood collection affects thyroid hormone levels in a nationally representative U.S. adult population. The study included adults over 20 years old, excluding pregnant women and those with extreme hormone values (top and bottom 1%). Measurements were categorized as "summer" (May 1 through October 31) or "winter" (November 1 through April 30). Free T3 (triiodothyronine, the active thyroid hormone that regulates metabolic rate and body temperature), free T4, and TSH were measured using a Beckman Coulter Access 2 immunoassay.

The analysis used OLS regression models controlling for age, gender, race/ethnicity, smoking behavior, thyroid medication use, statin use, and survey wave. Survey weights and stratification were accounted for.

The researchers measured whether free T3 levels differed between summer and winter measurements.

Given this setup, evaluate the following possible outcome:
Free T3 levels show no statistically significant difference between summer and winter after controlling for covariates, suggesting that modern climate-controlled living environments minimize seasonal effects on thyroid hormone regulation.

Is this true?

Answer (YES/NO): NO